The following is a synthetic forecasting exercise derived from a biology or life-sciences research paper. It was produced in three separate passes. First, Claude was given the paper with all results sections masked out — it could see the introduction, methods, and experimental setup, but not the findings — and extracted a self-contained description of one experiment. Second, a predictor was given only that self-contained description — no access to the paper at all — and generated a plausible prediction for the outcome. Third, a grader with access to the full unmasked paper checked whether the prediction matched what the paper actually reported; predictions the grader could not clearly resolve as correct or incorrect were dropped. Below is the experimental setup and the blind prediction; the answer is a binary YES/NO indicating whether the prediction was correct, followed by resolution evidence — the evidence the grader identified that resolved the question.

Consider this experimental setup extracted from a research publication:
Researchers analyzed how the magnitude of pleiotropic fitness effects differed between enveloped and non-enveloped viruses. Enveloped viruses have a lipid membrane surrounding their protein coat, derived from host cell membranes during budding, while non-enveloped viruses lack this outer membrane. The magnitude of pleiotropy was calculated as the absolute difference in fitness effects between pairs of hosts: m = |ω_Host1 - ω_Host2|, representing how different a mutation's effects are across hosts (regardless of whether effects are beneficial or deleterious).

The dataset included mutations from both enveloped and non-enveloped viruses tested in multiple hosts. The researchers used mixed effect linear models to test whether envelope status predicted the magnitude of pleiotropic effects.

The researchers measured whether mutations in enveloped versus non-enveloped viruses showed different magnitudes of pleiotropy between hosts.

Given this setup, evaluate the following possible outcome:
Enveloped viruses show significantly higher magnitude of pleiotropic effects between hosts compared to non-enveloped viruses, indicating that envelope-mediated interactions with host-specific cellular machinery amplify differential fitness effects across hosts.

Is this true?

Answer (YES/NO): NO